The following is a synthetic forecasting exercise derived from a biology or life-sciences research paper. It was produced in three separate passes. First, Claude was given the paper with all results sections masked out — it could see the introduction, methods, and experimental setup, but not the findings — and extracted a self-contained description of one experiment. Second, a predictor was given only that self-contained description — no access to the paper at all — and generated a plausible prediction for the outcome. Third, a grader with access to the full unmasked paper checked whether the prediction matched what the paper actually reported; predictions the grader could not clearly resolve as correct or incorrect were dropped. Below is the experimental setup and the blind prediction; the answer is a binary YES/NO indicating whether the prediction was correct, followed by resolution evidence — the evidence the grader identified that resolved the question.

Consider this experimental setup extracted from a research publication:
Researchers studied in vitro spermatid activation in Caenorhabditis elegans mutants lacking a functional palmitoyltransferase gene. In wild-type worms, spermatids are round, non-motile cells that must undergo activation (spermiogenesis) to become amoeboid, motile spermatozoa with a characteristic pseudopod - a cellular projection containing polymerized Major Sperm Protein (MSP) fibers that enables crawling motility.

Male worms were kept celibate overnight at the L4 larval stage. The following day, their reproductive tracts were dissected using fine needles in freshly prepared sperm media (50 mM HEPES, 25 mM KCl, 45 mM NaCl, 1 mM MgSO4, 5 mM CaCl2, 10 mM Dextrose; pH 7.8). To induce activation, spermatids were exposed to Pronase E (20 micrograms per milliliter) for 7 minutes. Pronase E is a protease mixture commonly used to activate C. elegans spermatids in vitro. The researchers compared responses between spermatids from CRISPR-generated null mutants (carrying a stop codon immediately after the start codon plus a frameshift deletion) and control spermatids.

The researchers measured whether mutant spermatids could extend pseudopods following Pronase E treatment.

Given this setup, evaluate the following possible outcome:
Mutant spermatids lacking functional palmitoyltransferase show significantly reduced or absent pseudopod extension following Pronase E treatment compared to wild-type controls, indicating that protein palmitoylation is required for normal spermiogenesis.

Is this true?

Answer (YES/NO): YES